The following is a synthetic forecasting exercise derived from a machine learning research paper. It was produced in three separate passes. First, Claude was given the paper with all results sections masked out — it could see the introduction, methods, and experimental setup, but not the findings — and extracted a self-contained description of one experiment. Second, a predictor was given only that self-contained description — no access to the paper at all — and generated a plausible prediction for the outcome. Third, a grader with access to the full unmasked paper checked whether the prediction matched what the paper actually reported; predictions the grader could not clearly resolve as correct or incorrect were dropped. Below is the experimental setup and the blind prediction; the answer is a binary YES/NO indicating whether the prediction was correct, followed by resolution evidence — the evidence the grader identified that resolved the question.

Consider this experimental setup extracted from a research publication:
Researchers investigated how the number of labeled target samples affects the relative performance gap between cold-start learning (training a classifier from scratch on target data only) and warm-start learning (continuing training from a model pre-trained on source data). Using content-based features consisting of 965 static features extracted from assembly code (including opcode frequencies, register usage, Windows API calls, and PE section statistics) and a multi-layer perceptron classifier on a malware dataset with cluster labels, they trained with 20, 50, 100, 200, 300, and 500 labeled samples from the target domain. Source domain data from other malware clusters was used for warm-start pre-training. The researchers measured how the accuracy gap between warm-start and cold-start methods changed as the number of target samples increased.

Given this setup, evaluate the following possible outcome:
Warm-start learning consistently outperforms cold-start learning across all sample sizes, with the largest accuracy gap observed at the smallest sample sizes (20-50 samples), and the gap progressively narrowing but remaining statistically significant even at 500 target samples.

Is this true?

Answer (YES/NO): YES